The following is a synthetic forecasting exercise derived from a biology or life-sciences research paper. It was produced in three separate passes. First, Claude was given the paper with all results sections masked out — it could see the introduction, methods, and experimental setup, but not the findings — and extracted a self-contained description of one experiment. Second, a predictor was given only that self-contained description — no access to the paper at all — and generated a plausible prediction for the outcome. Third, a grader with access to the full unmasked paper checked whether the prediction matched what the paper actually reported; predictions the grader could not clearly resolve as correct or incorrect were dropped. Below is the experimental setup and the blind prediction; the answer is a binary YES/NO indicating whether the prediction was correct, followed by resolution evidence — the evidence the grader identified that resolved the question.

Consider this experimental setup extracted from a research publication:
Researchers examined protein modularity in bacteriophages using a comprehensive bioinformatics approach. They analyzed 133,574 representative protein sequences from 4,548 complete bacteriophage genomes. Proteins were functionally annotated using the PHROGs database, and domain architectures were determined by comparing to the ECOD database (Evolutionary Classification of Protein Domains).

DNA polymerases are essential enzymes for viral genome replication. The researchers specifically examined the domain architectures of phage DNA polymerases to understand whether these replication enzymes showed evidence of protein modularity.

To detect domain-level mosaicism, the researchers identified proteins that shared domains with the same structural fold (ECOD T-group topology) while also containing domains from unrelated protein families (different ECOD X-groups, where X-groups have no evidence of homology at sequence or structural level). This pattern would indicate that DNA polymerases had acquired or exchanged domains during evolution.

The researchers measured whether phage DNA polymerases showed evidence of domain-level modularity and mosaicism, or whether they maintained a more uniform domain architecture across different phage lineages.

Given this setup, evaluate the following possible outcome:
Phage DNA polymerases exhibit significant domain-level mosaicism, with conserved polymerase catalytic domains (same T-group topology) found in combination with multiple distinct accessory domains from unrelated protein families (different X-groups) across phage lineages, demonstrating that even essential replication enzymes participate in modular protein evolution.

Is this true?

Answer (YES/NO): YES